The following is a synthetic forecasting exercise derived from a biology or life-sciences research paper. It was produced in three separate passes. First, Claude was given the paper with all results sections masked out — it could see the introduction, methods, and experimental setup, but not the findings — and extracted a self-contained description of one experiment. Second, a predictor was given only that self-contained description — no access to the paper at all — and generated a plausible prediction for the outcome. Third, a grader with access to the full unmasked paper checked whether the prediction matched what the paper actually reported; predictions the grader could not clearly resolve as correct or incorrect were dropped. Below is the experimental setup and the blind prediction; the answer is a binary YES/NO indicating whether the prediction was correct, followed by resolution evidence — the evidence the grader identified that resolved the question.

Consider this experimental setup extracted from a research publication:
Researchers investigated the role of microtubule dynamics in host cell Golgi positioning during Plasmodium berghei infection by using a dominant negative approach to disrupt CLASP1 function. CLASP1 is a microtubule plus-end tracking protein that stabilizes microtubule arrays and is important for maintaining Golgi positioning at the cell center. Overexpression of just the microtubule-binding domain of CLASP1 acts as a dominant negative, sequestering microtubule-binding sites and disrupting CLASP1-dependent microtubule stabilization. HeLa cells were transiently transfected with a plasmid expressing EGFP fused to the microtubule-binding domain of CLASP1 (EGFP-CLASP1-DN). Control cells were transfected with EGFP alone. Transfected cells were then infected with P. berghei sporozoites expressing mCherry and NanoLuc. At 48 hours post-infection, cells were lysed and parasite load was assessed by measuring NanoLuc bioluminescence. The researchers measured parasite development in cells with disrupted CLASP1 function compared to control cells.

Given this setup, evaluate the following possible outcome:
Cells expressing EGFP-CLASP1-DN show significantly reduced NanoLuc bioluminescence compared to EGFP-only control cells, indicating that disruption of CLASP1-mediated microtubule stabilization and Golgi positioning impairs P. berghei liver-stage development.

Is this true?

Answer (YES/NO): YES